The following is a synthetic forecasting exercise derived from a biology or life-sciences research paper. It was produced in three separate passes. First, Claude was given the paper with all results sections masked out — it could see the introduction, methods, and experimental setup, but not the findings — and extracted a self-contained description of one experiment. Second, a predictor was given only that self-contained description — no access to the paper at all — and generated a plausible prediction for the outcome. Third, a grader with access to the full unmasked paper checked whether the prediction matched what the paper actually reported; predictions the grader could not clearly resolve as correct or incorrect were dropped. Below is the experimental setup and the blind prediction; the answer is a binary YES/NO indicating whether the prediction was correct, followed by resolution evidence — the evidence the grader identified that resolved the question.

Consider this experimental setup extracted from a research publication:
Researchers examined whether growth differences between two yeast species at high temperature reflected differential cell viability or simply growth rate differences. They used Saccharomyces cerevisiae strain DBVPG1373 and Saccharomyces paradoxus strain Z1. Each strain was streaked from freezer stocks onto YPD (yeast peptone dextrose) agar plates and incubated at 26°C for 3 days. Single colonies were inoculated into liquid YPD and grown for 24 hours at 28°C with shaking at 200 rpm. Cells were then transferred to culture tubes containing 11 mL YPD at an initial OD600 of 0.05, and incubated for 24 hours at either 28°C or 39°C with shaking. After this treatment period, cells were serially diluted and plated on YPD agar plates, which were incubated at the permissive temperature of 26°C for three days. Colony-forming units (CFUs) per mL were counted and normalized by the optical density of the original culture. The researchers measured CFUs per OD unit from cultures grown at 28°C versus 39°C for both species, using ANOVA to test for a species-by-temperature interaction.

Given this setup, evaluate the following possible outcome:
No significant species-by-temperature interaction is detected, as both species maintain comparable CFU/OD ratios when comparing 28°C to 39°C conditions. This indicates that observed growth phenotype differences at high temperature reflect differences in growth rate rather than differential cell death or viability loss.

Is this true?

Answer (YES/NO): NO